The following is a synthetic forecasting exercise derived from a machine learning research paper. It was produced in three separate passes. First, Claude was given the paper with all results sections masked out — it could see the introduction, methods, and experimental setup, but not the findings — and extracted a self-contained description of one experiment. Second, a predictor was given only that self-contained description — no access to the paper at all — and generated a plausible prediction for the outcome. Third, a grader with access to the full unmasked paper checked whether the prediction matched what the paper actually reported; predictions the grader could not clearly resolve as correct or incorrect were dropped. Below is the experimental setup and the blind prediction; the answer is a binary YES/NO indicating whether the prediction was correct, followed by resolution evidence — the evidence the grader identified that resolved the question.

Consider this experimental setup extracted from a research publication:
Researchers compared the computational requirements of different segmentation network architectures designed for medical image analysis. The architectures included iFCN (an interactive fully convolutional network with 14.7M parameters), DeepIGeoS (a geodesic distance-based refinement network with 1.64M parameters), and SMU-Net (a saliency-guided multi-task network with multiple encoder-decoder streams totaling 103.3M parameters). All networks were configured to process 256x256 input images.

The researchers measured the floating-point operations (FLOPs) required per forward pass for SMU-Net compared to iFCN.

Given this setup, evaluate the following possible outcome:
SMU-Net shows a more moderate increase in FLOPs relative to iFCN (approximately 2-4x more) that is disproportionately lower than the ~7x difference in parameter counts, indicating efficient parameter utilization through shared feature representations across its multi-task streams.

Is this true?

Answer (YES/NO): NO